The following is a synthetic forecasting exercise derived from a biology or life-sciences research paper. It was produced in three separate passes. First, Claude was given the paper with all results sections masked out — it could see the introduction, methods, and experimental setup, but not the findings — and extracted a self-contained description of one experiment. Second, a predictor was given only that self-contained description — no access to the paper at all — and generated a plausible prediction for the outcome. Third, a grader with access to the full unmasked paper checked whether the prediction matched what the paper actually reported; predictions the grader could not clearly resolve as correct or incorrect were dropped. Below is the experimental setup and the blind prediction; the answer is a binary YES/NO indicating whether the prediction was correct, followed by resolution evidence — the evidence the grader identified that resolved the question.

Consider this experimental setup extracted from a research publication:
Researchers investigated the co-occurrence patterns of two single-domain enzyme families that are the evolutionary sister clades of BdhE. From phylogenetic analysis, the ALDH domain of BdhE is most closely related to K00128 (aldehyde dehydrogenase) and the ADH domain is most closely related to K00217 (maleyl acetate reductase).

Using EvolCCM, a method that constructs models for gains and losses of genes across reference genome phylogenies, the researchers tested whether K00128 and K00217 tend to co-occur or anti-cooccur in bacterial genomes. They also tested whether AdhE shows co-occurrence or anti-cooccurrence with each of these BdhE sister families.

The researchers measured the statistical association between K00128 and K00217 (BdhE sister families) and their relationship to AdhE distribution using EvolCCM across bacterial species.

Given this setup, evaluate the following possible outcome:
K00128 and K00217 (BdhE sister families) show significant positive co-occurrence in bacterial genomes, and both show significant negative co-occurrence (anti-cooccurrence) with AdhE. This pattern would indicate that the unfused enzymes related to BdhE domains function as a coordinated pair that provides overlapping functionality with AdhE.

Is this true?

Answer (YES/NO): YES